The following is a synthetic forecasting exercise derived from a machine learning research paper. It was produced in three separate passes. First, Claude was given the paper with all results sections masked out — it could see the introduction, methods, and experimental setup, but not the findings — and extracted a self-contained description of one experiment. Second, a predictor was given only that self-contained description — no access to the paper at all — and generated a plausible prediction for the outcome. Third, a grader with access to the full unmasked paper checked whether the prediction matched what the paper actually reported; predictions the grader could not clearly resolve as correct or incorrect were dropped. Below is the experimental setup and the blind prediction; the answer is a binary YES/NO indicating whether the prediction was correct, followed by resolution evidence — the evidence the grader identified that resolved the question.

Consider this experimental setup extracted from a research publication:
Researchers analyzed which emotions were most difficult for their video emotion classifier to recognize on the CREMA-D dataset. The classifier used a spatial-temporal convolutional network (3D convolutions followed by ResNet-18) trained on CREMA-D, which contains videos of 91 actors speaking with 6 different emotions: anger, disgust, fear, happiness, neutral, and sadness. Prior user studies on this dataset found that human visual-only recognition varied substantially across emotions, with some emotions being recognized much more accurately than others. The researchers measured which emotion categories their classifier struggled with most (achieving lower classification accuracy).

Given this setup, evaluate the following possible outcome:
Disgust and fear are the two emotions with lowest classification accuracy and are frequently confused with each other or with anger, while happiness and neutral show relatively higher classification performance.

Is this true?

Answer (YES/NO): NO